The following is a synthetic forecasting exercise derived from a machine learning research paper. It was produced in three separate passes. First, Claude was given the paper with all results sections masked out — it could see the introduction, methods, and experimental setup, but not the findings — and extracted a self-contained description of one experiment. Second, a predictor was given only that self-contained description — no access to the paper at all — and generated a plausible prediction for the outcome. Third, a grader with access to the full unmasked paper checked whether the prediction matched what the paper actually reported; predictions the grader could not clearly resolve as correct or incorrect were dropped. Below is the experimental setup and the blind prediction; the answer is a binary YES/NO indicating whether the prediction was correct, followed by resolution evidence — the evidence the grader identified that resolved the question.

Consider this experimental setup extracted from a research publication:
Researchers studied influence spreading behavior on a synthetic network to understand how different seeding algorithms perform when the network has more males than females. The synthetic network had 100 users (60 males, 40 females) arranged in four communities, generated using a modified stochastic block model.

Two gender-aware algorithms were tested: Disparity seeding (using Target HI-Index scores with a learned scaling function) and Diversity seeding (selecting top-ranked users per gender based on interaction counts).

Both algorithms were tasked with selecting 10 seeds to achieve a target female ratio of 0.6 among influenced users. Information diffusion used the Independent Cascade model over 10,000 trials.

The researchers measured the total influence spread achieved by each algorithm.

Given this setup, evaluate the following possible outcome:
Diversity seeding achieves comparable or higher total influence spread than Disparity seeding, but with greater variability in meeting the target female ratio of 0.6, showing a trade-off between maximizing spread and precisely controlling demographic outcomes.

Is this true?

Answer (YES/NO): NO